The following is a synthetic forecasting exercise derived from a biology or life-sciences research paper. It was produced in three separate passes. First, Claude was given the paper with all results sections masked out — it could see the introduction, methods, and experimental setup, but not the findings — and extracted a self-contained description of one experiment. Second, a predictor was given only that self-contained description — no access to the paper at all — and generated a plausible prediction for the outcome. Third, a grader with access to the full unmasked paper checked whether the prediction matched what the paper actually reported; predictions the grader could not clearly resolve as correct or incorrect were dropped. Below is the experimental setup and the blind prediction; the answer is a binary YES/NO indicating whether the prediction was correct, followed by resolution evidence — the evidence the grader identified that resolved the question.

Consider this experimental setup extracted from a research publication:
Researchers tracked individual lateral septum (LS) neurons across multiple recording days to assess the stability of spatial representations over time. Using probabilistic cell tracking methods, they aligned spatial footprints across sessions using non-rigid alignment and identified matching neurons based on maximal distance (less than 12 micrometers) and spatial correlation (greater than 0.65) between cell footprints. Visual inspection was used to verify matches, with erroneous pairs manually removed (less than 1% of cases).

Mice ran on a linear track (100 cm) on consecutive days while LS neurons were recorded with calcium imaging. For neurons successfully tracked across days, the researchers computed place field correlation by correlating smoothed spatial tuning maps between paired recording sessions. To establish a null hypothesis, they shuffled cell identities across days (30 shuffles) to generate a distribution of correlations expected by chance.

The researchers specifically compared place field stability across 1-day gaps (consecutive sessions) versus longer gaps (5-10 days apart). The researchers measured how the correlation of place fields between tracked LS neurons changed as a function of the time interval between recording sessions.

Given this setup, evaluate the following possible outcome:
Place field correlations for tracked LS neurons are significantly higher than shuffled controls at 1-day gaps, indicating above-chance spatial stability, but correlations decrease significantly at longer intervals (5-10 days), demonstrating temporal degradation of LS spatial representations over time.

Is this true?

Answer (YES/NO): NO